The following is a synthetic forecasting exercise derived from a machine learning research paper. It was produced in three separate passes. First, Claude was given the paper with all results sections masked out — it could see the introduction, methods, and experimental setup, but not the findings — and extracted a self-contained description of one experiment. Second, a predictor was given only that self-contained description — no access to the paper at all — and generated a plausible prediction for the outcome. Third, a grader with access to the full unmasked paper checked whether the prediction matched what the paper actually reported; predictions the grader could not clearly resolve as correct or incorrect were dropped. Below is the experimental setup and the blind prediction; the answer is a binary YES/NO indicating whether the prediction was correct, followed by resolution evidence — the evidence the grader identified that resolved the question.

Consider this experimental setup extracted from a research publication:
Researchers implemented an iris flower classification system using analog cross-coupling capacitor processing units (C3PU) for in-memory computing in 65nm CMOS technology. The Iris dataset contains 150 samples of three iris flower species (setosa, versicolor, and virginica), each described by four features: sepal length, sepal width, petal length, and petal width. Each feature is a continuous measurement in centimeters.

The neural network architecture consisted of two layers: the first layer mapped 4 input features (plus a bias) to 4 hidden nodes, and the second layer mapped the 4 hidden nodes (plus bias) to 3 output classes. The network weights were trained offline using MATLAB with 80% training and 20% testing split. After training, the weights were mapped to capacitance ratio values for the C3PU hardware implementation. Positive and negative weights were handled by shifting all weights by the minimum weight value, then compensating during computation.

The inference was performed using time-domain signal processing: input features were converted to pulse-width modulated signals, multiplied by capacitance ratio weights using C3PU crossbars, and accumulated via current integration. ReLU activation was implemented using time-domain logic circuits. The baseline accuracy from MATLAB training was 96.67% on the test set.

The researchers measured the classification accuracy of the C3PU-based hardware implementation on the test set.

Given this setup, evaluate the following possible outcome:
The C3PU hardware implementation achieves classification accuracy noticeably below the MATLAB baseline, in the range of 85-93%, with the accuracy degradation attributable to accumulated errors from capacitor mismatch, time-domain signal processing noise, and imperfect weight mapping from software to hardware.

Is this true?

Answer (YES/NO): YES